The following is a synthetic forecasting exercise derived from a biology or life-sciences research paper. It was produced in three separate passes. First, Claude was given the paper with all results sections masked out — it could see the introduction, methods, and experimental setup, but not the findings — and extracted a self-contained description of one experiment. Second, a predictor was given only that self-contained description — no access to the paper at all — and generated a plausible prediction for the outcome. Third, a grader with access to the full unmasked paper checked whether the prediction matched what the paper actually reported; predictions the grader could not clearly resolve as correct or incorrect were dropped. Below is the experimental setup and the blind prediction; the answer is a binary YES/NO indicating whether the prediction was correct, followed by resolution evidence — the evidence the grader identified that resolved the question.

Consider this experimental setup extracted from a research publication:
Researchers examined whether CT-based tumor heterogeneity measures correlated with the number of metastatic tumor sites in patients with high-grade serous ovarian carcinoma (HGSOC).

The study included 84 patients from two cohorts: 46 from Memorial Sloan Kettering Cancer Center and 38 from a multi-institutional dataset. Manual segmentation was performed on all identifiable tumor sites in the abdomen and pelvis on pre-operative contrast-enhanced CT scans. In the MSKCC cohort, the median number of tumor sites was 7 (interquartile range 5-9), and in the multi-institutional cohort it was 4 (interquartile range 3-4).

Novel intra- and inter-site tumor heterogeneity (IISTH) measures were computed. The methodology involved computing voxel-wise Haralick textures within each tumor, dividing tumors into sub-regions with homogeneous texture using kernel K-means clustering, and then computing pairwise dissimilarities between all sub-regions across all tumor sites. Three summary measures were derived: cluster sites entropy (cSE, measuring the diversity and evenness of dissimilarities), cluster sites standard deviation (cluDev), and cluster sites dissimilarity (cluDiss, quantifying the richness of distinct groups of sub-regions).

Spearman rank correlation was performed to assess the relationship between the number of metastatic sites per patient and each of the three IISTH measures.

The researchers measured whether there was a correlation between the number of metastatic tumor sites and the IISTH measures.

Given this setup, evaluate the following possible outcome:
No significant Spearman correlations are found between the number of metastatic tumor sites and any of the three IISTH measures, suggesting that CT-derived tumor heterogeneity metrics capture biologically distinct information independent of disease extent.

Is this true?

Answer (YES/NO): NO